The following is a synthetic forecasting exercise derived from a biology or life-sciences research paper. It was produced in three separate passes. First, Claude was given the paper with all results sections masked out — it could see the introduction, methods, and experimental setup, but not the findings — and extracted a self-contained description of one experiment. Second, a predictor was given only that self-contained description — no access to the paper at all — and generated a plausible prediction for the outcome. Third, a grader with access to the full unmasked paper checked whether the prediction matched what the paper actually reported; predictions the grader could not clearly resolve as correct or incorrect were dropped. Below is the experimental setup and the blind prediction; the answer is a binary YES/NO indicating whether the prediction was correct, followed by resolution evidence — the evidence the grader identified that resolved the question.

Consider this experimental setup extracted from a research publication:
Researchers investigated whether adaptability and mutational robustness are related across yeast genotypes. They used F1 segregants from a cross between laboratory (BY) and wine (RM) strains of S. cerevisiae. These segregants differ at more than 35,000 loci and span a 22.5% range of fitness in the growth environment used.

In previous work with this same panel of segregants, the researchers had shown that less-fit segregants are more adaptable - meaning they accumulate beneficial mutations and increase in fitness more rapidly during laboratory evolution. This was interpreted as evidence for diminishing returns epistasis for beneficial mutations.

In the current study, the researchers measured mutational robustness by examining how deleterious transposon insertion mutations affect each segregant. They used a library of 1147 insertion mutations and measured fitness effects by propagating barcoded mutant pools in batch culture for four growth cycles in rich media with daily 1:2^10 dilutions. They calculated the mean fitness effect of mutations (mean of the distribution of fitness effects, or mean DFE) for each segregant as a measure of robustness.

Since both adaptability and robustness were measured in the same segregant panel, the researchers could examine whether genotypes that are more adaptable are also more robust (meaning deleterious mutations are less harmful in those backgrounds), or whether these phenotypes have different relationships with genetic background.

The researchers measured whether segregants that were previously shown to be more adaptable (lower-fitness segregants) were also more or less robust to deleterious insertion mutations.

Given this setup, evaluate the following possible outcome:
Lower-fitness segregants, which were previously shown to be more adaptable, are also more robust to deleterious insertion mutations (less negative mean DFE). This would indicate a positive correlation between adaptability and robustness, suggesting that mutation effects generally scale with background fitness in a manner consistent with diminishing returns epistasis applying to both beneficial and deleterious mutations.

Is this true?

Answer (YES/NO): YES